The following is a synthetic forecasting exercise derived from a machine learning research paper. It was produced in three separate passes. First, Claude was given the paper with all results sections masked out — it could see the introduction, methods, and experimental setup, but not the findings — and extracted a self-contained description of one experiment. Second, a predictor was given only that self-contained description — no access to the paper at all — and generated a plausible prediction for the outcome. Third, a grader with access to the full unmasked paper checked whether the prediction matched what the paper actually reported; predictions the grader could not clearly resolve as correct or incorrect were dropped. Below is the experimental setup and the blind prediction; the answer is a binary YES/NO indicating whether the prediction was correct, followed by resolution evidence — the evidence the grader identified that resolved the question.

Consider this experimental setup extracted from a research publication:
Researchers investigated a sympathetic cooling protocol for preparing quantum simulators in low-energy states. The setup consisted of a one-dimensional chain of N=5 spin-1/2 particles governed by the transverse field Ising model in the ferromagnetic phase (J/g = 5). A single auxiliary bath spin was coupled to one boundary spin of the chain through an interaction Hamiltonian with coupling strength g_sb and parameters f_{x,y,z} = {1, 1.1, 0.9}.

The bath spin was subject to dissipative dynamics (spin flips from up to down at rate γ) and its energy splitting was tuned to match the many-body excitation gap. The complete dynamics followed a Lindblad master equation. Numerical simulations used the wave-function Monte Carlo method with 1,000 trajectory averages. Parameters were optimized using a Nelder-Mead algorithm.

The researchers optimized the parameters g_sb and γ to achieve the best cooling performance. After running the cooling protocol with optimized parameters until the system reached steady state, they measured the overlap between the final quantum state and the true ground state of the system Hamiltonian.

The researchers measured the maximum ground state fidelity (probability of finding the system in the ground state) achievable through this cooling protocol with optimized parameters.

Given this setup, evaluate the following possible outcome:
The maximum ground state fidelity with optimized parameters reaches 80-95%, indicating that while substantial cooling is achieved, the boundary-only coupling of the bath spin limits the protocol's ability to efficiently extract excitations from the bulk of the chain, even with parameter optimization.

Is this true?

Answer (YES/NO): YES